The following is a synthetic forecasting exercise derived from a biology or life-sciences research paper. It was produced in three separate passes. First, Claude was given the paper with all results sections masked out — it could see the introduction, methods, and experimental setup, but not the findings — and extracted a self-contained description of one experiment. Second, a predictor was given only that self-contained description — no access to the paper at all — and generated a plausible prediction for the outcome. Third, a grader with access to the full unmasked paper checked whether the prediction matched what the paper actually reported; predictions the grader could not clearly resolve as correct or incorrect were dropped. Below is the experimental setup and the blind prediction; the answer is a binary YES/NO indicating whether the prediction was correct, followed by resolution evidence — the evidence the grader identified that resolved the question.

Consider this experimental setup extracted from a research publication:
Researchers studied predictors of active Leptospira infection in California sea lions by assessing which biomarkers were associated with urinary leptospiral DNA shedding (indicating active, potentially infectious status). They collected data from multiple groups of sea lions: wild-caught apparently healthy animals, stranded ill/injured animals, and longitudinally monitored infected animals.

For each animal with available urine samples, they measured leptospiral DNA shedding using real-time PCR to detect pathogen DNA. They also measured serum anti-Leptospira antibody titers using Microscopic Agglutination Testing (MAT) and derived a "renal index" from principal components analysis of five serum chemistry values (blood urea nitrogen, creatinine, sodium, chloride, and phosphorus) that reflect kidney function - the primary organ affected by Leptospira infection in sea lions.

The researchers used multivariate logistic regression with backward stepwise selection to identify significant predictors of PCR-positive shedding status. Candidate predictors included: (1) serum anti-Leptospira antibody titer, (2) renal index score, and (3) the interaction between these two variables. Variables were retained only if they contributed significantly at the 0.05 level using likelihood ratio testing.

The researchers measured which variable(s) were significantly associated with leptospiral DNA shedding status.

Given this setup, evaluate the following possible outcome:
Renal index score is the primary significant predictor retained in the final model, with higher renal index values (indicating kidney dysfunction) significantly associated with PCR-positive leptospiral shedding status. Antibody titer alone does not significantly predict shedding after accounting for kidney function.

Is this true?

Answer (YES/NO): NO